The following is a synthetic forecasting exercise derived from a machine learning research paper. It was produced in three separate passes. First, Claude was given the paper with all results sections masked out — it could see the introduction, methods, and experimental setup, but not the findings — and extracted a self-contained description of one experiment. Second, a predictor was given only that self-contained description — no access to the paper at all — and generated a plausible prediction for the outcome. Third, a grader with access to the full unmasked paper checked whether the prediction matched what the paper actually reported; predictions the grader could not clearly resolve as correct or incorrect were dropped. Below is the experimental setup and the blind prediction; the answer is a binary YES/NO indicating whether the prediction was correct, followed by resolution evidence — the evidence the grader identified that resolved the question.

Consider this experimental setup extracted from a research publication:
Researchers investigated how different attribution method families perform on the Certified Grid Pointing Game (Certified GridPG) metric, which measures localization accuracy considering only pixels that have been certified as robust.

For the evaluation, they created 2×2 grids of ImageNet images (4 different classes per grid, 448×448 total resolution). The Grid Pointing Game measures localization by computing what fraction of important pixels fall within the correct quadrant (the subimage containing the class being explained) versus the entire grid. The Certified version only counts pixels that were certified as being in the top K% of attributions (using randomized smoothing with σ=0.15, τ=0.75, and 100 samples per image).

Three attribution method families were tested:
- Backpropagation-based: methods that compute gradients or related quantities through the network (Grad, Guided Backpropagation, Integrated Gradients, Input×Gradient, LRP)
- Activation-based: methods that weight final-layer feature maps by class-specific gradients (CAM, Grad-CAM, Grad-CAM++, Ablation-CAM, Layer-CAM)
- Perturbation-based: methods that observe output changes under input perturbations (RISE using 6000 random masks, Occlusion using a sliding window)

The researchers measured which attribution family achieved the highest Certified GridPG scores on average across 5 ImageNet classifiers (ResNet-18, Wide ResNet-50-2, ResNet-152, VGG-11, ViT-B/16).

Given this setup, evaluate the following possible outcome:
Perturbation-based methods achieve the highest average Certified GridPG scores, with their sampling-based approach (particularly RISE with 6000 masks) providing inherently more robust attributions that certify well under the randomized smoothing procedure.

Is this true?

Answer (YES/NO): NO